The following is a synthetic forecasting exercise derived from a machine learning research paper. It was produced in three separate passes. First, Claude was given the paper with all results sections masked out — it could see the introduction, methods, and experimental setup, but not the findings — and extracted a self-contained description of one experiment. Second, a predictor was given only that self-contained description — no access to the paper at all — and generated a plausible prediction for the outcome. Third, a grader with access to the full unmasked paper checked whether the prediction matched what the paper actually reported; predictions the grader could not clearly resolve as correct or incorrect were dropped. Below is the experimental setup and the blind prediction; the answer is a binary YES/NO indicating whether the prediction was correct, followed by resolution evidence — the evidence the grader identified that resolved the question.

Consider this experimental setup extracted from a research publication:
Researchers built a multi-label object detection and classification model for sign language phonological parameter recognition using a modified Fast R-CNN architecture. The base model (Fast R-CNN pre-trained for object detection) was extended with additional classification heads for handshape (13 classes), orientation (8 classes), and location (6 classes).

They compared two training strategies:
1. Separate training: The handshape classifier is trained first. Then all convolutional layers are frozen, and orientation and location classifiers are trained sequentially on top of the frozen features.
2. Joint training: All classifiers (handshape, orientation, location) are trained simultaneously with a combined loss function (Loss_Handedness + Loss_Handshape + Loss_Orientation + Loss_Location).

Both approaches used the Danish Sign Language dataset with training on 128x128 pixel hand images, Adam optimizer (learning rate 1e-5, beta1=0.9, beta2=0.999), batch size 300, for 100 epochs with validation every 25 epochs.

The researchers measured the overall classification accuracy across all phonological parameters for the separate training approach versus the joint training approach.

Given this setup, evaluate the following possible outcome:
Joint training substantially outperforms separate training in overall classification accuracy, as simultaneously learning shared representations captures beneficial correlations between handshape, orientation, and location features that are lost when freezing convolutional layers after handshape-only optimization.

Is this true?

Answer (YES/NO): NO